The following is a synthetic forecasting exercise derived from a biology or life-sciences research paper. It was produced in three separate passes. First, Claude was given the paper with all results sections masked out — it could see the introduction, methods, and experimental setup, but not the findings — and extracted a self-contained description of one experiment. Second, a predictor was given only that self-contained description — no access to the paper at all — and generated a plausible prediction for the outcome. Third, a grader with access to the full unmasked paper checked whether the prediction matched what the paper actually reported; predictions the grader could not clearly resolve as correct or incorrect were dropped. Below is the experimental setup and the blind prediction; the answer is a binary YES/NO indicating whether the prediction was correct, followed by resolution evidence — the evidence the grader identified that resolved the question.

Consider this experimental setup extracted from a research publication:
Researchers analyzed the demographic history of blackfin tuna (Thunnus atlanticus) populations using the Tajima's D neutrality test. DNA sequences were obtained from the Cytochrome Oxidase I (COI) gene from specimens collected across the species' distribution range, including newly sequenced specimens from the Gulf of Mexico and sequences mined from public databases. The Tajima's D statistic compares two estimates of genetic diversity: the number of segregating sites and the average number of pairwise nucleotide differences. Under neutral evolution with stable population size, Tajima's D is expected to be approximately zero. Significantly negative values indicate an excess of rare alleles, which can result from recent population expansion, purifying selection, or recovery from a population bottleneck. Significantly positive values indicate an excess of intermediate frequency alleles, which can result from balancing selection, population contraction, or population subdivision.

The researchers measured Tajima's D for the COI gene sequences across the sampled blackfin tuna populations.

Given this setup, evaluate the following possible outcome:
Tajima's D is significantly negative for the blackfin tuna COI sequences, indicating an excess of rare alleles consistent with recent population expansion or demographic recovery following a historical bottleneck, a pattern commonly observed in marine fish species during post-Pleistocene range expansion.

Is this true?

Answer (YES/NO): YES